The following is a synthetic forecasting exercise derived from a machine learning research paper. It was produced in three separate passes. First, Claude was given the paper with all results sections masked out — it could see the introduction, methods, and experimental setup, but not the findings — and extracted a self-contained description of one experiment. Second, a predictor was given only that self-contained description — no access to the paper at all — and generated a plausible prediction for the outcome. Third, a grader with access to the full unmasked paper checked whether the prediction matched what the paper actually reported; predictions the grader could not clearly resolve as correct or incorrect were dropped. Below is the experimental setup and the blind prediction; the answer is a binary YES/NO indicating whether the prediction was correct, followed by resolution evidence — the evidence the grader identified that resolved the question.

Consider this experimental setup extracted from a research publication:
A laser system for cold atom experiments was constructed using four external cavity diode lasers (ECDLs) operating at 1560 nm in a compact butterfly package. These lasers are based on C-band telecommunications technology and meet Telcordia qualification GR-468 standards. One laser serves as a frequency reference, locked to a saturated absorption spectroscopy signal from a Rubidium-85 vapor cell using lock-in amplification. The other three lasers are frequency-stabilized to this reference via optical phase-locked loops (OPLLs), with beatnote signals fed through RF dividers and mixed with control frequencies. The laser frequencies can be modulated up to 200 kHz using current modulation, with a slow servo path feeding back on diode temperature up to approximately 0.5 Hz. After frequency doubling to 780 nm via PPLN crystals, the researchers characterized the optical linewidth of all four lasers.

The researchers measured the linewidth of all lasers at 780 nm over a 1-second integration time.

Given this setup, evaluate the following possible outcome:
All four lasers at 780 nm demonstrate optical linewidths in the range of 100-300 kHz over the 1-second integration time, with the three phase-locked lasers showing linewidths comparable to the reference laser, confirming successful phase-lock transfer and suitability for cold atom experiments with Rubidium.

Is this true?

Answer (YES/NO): NO